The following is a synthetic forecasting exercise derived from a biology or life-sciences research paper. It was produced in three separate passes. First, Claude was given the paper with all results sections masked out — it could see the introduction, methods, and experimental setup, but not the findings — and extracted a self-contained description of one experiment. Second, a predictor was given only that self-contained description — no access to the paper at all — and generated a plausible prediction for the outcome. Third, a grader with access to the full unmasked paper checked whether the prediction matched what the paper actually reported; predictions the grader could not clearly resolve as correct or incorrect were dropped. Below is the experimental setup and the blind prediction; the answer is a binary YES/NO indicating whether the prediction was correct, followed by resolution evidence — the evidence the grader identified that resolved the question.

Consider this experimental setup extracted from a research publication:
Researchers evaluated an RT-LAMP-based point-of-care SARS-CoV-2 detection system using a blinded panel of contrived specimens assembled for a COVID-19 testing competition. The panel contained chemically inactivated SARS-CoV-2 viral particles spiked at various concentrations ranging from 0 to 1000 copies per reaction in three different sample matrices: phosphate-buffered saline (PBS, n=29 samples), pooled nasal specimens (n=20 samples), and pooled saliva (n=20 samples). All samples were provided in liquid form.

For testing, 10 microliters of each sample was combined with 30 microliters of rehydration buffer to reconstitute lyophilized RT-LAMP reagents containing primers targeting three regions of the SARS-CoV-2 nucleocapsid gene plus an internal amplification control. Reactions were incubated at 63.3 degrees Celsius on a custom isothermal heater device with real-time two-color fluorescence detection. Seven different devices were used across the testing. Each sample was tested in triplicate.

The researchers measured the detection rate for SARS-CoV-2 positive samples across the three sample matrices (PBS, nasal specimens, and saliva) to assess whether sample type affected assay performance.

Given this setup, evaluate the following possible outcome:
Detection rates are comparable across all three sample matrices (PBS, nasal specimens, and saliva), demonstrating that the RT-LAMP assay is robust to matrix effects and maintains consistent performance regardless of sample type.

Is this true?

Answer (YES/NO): NO